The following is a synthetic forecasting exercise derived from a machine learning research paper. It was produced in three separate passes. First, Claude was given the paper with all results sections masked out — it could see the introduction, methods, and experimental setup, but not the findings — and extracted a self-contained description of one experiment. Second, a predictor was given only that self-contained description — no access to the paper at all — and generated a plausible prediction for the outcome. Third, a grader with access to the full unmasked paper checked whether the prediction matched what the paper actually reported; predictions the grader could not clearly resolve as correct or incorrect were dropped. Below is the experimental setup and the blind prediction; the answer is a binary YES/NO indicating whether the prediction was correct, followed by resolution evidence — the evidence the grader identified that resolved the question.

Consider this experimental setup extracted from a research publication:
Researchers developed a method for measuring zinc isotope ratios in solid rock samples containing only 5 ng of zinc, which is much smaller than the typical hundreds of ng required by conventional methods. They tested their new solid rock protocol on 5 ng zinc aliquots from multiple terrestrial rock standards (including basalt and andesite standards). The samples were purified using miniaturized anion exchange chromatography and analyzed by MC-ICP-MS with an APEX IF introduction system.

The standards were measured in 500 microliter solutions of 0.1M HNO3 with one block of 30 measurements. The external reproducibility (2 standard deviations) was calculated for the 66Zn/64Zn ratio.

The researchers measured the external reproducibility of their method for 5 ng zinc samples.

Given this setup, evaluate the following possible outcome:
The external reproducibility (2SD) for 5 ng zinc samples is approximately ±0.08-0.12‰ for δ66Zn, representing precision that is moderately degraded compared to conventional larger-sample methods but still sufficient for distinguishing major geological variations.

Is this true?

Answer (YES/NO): YES